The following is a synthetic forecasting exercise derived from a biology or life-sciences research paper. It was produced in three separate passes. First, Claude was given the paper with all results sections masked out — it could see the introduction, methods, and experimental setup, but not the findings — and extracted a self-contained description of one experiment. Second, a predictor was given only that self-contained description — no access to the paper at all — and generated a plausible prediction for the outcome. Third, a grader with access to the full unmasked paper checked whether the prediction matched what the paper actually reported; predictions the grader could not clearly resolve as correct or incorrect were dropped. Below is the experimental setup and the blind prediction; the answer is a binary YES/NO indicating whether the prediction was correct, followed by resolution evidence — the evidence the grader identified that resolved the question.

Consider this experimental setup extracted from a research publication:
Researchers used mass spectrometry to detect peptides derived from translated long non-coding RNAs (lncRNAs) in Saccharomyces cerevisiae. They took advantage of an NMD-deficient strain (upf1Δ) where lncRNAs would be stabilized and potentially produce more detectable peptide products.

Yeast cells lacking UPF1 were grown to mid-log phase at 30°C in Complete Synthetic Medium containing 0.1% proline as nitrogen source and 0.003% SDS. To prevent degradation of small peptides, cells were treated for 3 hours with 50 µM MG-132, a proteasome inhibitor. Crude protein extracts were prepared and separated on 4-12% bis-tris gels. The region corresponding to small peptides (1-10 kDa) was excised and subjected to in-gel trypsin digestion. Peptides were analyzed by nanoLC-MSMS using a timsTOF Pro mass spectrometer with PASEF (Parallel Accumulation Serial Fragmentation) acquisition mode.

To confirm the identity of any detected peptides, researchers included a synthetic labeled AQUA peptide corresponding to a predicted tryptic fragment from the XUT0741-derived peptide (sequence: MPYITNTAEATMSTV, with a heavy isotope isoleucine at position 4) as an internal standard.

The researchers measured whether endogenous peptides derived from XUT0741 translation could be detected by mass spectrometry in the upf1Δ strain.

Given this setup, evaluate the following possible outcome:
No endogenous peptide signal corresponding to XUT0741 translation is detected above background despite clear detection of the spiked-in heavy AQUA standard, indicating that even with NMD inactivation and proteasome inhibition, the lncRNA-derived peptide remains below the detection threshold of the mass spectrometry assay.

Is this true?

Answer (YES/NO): YES